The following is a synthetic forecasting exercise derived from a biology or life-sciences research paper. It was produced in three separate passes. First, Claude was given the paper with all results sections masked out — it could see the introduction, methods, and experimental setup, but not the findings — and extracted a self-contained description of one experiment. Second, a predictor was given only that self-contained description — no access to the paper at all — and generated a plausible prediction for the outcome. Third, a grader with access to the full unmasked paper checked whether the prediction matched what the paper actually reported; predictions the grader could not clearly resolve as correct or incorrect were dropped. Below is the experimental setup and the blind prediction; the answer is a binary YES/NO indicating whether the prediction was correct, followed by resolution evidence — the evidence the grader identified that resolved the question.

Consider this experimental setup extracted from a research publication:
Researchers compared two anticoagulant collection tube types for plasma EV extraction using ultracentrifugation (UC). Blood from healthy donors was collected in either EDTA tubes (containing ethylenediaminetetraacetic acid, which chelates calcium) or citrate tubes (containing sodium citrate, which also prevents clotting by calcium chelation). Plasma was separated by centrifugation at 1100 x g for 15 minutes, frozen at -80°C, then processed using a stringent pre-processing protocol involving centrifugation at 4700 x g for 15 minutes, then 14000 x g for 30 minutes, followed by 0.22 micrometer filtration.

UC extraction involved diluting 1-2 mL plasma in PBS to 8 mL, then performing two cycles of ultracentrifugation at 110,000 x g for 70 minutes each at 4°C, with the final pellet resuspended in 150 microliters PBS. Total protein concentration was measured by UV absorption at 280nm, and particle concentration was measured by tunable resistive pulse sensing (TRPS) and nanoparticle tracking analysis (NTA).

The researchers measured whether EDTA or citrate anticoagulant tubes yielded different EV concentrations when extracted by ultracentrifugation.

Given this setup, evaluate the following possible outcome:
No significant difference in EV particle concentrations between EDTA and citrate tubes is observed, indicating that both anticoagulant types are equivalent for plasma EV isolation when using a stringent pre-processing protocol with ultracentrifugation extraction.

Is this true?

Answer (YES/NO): NO